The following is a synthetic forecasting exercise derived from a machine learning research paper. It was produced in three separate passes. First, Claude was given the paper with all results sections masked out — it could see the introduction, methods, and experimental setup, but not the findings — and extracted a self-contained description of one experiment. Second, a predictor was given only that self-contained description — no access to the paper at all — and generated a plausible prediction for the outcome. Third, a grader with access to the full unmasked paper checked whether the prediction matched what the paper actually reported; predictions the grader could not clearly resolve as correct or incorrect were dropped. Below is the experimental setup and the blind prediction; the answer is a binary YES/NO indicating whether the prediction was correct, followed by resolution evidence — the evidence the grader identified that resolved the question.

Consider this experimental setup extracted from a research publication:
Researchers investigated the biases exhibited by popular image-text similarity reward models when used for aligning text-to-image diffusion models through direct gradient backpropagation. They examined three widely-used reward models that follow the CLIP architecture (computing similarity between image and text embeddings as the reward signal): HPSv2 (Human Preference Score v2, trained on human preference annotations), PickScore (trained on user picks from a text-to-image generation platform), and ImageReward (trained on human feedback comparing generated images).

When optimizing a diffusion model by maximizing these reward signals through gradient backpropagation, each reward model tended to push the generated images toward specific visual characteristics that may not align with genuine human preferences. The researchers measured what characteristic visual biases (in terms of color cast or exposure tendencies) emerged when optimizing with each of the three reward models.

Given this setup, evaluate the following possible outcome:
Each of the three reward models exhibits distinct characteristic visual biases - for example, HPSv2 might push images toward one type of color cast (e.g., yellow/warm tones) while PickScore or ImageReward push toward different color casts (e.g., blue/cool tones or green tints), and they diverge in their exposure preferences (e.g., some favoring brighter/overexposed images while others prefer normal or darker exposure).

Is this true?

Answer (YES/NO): YES